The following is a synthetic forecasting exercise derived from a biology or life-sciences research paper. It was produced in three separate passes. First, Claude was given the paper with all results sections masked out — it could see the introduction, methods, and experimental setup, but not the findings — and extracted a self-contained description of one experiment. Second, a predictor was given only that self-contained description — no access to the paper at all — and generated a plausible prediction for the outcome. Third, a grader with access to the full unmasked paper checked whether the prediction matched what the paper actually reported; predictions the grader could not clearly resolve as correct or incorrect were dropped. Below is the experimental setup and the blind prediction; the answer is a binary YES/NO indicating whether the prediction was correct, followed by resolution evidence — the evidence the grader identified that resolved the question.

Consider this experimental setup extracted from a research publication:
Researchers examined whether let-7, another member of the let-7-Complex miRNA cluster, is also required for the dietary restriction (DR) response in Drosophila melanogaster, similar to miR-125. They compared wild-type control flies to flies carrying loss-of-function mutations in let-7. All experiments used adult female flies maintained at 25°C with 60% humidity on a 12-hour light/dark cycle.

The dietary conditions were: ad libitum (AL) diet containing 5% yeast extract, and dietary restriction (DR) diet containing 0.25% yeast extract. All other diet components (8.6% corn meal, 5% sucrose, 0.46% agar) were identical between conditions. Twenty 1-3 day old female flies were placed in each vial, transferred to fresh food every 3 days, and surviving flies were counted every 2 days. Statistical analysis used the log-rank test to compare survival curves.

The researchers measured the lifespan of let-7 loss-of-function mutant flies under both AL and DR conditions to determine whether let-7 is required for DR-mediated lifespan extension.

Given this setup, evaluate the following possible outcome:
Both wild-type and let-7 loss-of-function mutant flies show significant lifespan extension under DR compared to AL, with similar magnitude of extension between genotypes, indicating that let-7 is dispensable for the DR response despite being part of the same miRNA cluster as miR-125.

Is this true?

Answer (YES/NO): NO